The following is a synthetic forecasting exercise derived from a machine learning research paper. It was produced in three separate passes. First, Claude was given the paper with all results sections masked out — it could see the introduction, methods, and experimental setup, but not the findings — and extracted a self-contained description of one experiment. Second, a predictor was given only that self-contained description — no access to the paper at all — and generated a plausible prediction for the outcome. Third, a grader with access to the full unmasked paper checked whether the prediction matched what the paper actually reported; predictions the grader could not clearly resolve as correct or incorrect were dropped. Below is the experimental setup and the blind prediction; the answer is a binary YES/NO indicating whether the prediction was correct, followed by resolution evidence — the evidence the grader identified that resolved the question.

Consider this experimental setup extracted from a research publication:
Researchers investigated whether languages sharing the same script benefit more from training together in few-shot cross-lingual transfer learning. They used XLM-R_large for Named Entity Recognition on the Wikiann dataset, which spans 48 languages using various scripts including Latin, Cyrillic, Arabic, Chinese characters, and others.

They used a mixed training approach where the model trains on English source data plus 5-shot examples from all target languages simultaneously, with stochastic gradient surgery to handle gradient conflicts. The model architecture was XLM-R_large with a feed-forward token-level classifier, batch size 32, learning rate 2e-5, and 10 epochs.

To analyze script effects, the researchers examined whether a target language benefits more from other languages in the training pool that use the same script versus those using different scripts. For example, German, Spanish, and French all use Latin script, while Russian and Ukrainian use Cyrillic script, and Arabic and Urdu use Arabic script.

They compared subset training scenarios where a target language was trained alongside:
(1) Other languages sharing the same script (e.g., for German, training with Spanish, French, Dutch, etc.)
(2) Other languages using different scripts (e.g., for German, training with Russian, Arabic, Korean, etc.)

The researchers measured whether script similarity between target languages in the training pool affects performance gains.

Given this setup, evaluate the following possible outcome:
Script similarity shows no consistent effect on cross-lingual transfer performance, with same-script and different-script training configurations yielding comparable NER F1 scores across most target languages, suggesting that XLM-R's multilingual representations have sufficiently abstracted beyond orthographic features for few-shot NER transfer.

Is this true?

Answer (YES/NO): NO